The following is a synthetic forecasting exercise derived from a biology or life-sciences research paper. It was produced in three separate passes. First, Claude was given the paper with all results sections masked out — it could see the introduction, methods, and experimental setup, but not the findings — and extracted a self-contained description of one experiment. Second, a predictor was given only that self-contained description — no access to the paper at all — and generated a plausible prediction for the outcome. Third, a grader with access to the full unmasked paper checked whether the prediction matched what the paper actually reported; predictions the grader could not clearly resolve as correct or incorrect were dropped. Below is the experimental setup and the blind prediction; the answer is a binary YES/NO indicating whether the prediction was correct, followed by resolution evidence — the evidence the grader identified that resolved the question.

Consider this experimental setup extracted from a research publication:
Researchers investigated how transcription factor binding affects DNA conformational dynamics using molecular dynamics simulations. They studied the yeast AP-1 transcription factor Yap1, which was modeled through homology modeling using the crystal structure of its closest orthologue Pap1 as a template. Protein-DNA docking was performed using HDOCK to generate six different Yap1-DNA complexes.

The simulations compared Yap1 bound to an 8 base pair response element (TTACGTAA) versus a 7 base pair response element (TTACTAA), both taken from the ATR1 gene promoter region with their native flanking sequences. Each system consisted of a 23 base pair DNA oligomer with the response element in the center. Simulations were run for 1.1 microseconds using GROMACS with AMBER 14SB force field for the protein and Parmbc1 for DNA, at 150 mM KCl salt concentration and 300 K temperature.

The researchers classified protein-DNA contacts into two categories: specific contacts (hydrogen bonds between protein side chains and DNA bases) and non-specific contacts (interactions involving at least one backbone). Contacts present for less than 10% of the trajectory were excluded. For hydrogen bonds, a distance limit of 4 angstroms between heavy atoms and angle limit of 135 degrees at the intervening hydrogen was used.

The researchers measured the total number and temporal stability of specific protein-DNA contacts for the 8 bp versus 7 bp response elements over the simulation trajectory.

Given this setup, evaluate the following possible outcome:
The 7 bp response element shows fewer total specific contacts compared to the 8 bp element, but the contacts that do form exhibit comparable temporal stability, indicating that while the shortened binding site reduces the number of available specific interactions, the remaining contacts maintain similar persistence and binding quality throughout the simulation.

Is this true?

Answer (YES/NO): NO